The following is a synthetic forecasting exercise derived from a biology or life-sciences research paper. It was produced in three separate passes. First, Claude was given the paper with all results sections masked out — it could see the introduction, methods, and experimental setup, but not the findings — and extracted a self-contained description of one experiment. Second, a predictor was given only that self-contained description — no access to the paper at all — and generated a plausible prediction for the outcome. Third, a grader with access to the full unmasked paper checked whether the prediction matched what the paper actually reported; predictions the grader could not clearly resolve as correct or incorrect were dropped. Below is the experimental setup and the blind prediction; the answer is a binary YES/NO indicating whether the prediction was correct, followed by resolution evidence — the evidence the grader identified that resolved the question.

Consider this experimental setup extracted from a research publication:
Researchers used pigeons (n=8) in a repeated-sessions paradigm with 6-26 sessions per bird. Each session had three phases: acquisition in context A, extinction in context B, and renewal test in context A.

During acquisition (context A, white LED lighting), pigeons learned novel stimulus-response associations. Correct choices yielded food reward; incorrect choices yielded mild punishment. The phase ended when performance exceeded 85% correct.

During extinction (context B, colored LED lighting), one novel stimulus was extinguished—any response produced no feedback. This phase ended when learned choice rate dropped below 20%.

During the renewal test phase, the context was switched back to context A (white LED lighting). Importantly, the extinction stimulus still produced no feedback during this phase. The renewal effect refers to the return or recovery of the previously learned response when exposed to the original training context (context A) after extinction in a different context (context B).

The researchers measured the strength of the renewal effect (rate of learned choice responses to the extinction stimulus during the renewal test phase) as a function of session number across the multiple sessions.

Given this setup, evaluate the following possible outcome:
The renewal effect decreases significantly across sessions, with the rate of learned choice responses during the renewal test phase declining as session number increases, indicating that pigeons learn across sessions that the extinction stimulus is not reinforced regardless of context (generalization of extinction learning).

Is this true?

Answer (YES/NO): YES